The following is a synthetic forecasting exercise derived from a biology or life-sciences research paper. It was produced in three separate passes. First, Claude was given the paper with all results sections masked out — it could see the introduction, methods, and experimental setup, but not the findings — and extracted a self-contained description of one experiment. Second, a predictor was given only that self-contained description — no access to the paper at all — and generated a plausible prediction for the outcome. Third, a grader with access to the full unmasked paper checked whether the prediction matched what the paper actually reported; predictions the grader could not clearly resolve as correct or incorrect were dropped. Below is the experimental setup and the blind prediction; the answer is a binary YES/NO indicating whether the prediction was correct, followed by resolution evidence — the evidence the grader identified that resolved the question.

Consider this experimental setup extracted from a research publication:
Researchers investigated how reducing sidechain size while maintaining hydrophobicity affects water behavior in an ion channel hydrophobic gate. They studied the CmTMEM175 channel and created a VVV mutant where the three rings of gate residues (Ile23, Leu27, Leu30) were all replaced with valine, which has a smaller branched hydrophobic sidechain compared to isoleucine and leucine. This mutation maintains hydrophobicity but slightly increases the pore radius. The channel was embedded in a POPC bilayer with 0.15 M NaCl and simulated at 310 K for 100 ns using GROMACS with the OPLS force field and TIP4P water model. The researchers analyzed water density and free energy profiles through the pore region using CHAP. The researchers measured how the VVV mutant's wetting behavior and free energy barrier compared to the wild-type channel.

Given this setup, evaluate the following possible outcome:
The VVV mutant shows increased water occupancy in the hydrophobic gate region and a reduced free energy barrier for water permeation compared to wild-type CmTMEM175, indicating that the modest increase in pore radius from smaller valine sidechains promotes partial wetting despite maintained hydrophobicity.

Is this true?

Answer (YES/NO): NO